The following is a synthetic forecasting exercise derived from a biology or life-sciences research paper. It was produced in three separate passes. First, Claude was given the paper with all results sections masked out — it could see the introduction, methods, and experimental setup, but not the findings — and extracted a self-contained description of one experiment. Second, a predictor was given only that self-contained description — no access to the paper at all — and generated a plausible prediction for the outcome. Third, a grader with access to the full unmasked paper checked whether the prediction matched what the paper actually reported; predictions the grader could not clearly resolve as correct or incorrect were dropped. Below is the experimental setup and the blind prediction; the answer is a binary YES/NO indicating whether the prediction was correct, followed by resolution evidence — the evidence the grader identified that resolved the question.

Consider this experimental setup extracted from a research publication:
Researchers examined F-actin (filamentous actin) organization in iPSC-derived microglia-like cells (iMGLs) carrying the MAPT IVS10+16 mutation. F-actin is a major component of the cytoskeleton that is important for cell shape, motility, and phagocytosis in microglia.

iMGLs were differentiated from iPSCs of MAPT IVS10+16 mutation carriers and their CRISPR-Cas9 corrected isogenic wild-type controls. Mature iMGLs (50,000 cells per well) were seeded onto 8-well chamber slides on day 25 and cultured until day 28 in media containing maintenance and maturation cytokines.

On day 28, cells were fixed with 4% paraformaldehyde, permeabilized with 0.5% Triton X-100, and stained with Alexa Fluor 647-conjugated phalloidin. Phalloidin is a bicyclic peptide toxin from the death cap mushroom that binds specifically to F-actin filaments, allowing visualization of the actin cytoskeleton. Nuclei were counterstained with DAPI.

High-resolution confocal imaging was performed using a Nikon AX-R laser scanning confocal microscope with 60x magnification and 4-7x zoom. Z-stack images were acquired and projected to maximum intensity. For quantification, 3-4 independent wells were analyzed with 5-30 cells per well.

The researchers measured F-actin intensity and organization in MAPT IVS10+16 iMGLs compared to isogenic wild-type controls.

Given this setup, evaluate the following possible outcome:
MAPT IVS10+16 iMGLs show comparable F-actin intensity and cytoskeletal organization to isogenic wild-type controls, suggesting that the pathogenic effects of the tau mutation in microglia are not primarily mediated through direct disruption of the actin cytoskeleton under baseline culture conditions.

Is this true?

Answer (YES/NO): NO